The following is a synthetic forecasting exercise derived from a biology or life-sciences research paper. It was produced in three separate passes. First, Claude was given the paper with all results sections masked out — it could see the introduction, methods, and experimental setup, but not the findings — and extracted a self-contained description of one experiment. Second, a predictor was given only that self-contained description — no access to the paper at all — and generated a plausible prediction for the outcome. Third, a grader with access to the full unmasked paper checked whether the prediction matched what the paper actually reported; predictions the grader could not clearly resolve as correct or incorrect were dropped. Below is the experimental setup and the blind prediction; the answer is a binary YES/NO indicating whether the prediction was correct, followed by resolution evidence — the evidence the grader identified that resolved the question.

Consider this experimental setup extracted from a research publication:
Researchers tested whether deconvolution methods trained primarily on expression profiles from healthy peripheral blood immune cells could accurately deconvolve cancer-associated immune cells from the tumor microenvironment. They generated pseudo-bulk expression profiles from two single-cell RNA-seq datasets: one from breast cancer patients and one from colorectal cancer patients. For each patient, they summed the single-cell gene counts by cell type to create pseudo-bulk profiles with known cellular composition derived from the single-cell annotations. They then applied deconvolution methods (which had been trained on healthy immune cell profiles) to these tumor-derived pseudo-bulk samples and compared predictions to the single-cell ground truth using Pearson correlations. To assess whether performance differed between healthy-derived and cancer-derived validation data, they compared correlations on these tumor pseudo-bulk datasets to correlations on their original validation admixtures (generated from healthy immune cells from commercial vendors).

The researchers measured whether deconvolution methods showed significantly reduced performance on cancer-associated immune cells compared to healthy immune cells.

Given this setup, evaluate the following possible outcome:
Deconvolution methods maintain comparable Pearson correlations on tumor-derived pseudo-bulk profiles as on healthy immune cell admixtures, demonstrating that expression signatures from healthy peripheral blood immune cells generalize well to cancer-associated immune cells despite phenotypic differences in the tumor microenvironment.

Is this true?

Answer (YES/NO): YES